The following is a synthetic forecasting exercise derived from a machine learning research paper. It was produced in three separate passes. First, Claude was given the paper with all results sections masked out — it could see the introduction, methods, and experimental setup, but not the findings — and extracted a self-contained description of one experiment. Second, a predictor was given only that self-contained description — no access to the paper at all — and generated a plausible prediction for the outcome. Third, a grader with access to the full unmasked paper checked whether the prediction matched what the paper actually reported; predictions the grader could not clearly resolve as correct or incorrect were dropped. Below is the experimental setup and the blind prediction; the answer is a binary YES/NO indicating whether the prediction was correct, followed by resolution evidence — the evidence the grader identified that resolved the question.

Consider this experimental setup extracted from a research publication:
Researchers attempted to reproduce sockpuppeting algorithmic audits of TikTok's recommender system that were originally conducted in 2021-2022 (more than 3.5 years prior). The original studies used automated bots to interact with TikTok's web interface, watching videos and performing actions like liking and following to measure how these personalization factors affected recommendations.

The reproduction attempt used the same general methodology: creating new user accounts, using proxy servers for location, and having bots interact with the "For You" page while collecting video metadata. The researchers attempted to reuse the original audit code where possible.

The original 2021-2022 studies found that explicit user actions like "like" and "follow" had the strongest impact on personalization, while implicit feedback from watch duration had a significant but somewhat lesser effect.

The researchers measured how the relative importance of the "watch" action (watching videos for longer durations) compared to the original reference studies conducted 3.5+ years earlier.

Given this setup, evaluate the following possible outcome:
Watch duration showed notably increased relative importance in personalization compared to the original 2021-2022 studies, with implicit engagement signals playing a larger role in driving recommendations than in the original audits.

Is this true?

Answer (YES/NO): YES